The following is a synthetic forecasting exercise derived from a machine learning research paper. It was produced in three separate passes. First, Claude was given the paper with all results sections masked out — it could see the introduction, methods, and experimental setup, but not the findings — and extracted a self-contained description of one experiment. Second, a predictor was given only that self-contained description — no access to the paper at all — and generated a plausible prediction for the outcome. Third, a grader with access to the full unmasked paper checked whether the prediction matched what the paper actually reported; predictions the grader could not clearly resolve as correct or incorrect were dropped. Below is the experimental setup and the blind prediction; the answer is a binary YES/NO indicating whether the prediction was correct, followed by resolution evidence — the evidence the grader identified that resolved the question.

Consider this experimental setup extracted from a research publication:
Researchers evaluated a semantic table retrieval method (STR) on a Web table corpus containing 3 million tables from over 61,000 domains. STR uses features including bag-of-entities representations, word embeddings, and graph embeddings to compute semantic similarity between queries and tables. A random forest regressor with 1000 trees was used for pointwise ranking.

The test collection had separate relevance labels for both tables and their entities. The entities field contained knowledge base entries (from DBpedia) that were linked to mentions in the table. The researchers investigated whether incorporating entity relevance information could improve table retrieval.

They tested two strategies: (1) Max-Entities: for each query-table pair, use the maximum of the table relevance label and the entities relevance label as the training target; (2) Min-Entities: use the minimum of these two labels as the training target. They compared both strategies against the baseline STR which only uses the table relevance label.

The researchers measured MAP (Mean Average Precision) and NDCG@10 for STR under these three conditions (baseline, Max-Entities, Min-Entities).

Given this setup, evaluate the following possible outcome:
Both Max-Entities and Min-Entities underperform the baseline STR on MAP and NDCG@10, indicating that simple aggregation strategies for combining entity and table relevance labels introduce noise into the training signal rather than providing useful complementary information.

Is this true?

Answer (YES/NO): NO